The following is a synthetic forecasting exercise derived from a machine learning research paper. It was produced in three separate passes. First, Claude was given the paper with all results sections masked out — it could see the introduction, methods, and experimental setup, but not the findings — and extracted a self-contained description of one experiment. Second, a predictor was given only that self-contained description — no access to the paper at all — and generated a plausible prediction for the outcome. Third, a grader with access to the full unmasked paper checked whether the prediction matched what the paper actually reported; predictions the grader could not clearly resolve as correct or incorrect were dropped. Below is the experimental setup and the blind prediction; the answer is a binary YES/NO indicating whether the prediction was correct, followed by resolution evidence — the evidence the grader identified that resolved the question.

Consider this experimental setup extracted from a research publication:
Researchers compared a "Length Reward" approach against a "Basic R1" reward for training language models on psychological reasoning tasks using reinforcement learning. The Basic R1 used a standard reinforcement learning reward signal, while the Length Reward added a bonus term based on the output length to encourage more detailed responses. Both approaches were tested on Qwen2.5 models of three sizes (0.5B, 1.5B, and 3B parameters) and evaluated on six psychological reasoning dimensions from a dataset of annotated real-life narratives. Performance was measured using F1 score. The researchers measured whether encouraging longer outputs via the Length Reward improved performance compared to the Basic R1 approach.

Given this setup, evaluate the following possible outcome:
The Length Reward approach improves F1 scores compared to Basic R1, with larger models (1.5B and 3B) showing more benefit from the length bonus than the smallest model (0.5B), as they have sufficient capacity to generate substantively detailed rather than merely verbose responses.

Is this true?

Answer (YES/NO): NO